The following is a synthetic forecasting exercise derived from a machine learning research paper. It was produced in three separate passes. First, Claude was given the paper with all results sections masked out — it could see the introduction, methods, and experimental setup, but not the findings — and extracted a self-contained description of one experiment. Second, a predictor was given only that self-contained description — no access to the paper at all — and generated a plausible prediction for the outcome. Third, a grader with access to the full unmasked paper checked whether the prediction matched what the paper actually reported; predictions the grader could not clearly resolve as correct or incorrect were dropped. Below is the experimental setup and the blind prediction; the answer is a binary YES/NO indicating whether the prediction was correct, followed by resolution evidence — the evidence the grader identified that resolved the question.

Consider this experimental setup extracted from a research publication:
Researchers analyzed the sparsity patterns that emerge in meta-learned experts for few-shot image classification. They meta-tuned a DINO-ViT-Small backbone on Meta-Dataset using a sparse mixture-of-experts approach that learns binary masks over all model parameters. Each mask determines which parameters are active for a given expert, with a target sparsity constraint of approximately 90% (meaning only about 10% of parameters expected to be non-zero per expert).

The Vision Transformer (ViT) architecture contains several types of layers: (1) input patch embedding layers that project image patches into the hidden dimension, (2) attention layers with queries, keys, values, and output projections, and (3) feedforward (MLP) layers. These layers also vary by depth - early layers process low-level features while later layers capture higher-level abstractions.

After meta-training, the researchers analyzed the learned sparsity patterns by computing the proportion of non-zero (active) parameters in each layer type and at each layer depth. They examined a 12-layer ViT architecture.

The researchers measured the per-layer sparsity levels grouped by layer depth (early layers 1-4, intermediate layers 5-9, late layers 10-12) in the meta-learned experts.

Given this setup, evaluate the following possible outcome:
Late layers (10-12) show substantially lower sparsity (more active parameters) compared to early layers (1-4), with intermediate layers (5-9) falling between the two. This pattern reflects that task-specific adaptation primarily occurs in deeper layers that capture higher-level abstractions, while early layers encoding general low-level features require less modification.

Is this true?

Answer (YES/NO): NO